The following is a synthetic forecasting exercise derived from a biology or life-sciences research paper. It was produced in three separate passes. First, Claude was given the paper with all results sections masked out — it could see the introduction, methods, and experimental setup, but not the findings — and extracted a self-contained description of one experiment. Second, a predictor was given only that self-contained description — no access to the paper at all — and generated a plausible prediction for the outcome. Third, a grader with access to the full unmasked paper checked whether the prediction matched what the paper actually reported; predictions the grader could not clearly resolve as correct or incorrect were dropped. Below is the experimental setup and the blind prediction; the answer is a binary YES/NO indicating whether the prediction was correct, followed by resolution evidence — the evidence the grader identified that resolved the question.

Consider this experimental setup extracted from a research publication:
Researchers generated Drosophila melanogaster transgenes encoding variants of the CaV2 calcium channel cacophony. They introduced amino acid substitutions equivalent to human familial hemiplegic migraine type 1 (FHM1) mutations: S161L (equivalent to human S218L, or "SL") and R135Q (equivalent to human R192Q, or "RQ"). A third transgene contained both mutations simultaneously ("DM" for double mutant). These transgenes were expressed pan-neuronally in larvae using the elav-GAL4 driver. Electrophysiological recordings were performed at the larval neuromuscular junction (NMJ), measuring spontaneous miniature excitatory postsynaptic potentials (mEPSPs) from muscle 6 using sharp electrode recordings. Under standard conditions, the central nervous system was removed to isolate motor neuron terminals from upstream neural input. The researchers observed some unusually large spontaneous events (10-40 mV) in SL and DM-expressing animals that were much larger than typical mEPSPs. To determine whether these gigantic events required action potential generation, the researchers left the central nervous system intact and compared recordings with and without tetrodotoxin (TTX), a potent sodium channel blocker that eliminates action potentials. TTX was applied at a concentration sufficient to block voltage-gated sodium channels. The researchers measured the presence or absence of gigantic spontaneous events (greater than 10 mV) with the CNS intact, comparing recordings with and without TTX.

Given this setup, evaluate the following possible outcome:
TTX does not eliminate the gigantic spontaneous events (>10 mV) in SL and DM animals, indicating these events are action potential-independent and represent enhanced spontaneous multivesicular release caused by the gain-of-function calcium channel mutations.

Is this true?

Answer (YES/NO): NO